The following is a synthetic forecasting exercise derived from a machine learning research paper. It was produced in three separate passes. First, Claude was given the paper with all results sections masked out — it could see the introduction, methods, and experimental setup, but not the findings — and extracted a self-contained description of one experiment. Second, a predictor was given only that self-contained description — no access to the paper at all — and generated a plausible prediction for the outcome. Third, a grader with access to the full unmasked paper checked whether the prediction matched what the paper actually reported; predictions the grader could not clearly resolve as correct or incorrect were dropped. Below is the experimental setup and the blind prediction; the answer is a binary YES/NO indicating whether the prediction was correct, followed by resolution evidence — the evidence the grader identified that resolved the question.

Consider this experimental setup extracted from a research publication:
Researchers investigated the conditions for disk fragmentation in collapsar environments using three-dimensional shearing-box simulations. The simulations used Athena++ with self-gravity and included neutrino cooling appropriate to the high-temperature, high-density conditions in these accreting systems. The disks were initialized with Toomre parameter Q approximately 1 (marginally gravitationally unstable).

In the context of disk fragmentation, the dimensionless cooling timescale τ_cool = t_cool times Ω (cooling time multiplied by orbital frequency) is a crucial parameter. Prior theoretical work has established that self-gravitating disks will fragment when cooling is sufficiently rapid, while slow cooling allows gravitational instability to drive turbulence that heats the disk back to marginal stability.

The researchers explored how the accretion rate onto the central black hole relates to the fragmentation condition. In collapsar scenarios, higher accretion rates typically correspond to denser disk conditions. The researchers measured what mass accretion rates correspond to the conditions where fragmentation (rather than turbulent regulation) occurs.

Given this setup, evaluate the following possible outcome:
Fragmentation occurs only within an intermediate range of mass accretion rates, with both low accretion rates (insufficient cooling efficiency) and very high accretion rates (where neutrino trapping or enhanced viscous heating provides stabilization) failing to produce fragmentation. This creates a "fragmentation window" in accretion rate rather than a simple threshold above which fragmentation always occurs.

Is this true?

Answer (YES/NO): NO